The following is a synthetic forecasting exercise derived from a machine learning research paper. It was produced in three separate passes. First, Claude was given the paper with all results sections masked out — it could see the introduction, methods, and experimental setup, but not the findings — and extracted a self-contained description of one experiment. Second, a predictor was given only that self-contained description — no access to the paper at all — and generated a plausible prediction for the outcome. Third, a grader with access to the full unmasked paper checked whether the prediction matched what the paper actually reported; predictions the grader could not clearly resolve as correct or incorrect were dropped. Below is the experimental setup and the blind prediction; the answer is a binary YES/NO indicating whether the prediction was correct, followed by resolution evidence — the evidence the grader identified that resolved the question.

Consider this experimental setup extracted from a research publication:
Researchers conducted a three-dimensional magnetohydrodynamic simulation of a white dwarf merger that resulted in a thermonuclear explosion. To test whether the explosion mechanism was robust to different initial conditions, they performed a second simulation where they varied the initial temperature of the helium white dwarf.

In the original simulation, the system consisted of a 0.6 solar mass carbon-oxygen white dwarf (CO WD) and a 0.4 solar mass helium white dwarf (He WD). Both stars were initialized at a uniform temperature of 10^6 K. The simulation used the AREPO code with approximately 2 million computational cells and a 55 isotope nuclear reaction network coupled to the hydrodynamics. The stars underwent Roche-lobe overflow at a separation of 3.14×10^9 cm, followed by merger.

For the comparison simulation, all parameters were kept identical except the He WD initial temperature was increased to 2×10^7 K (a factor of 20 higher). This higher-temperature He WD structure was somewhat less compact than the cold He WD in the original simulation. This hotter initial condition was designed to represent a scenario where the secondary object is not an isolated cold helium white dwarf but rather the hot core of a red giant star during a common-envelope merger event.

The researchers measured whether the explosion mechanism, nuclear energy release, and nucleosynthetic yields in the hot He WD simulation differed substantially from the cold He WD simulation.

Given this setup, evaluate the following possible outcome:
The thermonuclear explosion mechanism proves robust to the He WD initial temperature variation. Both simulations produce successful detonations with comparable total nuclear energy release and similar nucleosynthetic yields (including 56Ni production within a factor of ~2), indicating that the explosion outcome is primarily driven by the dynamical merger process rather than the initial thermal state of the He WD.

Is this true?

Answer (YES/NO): YES